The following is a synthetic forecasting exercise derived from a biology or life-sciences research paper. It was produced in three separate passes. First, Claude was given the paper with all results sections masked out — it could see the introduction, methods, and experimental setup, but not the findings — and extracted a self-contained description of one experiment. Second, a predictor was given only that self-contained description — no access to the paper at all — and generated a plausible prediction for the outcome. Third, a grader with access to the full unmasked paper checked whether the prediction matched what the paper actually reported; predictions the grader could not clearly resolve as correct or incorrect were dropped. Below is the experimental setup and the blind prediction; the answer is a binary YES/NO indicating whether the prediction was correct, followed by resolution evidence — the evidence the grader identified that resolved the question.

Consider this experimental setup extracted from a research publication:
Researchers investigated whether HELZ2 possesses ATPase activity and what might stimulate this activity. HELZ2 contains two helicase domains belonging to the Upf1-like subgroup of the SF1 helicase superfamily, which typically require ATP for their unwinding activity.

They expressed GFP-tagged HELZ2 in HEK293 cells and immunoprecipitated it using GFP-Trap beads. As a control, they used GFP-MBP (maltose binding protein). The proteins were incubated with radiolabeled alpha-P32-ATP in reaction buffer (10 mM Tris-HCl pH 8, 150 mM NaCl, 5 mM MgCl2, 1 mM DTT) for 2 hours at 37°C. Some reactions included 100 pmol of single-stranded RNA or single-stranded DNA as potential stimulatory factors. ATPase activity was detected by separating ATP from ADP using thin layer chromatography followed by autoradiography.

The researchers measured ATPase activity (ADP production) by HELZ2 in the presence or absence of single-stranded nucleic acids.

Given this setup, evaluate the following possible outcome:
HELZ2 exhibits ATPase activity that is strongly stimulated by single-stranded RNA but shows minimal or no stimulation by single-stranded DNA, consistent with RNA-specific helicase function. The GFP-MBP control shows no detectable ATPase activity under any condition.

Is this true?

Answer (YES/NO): NO